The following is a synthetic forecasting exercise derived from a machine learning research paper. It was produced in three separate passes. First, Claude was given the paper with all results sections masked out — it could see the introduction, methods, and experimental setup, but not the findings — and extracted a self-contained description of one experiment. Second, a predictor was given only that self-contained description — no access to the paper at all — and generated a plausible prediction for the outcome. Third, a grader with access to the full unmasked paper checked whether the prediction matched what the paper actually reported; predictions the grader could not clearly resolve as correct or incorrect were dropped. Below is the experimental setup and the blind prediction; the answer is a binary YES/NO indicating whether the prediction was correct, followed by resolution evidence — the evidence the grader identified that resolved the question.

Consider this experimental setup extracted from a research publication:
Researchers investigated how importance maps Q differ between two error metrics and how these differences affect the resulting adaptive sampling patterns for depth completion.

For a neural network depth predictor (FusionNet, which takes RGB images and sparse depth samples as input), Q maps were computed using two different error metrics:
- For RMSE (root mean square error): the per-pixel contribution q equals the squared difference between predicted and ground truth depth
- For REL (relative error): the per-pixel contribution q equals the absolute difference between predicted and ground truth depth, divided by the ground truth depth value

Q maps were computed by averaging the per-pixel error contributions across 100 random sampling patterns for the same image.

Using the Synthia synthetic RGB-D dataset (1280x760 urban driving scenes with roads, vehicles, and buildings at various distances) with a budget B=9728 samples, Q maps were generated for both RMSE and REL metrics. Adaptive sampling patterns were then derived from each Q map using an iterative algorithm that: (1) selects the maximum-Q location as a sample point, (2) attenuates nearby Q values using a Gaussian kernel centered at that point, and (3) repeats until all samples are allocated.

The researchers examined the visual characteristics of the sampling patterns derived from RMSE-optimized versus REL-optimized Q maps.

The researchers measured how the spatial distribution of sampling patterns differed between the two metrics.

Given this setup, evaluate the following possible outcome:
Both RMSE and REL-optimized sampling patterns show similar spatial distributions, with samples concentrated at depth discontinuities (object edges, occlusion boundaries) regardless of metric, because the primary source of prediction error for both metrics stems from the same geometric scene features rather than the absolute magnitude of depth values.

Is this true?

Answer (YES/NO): NO